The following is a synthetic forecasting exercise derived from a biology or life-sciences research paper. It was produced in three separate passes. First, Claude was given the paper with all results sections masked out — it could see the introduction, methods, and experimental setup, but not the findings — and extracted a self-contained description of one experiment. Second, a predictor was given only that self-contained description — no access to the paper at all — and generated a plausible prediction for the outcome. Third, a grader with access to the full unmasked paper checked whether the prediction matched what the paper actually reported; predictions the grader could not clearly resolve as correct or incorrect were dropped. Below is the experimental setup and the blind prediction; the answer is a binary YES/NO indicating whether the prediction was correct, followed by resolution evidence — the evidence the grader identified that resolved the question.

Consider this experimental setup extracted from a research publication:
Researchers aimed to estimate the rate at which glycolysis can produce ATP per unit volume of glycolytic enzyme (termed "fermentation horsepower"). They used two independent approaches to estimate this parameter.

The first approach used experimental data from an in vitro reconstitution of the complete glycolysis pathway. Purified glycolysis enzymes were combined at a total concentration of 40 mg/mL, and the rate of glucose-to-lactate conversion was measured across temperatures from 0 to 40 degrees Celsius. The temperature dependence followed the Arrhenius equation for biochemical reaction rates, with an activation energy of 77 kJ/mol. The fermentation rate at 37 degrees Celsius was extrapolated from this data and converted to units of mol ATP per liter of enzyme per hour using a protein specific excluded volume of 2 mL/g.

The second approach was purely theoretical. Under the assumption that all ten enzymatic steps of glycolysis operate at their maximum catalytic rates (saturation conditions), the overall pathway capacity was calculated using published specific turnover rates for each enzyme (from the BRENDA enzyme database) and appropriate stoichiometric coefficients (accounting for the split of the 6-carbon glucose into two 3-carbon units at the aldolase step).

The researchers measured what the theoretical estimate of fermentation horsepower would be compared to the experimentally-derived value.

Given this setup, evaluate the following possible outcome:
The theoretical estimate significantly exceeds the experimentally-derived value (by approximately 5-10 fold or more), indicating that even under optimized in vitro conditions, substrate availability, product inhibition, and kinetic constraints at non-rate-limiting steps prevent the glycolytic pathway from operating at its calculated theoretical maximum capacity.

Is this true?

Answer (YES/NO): NO